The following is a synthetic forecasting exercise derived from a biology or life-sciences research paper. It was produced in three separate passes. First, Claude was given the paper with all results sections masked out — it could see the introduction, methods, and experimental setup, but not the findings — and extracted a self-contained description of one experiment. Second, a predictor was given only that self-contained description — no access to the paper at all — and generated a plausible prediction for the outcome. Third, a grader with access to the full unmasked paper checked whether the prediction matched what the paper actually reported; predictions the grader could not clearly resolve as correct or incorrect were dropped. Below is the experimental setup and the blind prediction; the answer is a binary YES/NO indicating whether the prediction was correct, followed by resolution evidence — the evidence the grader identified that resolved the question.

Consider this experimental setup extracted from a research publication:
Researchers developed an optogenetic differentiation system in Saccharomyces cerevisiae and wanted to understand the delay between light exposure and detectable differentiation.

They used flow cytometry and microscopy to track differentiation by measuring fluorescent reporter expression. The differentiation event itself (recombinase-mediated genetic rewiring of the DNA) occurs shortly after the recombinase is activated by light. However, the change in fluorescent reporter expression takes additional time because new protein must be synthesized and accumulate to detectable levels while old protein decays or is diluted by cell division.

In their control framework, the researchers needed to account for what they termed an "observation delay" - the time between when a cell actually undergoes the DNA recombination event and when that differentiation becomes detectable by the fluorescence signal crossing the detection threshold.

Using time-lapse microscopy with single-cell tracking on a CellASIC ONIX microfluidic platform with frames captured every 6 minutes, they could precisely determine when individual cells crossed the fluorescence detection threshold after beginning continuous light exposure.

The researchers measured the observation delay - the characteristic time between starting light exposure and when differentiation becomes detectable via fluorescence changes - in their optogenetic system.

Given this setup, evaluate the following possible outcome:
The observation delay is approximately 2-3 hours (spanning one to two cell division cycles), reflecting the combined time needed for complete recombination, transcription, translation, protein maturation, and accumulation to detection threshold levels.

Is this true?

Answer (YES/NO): NO